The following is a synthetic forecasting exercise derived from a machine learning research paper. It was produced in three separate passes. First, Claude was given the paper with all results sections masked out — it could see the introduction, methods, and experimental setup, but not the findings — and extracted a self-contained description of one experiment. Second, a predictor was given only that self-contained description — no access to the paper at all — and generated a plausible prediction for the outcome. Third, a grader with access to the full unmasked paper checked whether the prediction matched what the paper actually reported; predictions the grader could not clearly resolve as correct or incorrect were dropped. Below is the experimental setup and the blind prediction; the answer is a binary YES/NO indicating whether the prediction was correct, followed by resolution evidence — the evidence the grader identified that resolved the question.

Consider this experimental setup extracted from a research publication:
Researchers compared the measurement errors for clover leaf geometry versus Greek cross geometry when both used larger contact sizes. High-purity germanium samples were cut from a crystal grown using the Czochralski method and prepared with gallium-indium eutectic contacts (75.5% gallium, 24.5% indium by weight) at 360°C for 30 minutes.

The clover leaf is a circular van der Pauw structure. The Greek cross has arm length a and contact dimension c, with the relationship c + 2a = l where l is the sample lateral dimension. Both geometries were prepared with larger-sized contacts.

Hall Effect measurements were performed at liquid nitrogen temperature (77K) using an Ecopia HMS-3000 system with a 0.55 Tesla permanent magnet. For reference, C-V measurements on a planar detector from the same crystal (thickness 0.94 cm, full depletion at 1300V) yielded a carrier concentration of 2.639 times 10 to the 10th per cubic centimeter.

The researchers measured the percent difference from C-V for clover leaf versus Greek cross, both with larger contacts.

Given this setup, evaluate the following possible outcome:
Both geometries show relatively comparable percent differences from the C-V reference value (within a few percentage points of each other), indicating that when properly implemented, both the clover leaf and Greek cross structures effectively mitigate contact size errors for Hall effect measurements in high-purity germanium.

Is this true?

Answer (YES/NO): NO